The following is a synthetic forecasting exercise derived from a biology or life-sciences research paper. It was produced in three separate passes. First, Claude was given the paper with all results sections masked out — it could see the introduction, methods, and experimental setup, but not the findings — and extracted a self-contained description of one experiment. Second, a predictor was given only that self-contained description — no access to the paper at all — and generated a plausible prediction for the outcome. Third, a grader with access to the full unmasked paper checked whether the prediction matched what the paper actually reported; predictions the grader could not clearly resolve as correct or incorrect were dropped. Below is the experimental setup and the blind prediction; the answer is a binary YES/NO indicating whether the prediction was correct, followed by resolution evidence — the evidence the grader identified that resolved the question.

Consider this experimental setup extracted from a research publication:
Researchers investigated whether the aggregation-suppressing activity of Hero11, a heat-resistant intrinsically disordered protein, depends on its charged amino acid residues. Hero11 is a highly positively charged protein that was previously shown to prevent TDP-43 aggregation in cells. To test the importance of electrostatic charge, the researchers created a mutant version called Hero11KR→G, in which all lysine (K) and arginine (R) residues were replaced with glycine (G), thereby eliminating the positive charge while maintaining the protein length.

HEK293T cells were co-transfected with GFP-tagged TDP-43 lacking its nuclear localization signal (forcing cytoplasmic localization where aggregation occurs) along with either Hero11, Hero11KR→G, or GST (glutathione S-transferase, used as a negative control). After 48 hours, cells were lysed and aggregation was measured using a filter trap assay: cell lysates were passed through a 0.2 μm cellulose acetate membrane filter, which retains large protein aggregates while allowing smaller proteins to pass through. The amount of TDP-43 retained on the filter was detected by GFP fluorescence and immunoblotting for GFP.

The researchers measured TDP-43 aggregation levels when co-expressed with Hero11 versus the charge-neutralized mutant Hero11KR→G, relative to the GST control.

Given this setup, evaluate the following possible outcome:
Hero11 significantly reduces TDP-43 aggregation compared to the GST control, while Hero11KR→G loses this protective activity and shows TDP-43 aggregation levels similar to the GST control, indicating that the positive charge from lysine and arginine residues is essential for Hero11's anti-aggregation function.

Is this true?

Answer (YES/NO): YES